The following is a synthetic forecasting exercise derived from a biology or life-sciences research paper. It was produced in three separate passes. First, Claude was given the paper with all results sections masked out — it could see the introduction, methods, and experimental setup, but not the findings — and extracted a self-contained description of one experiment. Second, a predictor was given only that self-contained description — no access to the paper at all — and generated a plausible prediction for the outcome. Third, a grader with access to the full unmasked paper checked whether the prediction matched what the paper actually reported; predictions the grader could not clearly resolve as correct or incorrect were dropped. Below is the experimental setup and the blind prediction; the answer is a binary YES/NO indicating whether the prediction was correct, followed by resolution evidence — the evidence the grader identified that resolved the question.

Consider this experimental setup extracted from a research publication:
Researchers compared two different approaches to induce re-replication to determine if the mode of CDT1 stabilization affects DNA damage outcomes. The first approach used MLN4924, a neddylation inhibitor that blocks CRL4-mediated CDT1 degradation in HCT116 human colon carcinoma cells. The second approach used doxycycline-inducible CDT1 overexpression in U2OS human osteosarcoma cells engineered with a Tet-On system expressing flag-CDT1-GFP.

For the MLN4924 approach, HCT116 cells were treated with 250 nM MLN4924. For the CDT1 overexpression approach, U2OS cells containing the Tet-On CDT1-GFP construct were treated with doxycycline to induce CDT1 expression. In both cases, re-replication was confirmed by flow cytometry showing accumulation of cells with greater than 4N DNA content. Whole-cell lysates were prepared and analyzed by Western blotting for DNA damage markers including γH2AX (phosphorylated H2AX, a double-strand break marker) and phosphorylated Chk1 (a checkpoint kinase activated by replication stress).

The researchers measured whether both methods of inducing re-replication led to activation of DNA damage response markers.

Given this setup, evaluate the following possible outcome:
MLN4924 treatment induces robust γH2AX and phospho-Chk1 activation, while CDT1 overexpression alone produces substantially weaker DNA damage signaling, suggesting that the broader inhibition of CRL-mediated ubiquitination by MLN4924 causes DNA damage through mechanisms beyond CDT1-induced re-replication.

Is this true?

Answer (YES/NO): NO